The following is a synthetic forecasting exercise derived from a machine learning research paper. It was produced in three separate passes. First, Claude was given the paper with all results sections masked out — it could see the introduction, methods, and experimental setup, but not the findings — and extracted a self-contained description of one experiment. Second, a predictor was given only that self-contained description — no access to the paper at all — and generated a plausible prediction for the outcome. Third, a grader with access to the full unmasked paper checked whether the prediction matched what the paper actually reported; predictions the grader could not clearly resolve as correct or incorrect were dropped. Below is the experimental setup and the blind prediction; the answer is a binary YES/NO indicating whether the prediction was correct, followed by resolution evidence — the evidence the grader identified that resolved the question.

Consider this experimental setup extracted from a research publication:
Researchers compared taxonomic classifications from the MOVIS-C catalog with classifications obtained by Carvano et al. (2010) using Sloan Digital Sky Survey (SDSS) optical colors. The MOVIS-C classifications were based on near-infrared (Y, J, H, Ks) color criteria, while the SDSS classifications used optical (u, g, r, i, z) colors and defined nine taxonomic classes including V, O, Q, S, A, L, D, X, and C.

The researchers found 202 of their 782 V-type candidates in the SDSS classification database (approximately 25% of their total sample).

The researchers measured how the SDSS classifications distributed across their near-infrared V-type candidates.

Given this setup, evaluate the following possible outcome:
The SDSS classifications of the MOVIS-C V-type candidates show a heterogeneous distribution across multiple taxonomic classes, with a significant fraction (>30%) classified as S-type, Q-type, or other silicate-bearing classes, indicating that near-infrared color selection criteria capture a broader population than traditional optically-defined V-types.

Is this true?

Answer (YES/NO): NO